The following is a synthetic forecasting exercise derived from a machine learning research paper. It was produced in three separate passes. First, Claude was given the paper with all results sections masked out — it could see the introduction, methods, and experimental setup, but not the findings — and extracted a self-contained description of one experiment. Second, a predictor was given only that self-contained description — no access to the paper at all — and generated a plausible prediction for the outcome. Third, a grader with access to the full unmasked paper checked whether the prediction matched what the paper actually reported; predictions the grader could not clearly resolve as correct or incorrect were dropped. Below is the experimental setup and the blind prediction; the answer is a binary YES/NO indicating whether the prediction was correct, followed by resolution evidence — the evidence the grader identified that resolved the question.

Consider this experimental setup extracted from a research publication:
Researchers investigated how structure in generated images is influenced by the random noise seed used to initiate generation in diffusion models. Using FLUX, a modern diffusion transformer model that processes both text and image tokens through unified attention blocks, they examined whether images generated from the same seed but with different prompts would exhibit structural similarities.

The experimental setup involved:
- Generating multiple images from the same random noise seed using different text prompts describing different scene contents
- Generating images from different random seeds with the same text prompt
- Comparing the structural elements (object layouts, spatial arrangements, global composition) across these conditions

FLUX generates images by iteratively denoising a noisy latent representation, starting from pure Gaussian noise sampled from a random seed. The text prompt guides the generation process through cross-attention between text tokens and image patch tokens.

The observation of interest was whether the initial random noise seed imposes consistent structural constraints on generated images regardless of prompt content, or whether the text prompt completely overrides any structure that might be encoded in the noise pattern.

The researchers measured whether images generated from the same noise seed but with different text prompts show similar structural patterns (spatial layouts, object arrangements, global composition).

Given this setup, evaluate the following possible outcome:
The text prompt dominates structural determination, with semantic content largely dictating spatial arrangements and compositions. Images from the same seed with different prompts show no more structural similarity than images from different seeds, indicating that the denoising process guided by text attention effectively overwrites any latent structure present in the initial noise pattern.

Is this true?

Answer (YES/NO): NO